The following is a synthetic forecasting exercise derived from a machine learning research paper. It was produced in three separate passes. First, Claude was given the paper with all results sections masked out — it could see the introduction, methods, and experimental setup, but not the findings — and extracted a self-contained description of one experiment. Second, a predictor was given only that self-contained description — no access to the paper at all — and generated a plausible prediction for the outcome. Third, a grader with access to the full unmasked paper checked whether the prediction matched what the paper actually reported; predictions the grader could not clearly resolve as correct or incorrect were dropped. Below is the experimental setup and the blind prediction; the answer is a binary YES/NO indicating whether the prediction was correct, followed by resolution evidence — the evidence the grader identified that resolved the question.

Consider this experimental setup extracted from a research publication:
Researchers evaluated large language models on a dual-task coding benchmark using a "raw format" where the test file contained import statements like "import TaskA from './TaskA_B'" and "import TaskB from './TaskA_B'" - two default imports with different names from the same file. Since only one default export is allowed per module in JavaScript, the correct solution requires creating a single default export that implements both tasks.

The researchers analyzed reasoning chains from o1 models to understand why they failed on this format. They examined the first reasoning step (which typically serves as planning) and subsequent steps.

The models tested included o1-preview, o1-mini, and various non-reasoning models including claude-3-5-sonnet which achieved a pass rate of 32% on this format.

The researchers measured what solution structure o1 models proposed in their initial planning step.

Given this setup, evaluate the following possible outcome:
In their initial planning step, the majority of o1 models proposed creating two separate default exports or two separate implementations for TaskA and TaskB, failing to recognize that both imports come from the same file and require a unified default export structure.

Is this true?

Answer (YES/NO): YES